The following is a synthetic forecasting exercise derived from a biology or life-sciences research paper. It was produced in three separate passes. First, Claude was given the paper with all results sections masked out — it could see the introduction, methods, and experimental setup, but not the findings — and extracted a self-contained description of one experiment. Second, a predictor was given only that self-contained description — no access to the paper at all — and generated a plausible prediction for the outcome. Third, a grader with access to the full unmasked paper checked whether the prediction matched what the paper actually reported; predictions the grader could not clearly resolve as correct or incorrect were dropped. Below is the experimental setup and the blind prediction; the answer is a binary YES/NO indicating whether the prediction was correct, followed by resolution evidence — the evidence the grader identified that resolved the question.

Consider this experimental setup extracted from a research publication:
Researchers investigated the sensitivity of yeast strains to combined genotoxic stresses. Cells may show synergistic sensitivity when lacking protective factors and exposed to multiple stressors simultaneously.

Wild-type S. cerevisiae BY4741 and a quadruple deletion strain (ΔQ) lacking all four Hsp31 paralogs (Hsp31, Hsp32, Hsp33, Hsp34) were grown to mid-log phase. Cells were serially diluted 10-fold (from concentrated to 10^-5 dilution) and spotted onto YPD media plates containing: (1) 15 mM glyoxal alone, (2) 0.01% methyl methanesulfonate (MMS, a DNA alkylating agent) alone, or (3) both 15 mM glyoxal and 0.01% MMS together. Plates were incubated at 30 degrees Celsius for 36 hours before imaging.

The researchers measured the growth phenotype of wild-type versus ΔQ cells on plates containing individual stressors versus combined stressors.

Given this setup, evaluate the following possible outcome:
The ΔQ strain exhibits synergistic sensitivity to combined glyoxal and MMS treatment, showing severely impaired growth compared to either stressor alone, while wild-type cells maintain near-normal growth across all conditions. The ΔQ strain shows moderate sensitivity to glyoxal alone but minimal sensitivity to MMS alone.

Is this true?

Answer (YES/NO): NO